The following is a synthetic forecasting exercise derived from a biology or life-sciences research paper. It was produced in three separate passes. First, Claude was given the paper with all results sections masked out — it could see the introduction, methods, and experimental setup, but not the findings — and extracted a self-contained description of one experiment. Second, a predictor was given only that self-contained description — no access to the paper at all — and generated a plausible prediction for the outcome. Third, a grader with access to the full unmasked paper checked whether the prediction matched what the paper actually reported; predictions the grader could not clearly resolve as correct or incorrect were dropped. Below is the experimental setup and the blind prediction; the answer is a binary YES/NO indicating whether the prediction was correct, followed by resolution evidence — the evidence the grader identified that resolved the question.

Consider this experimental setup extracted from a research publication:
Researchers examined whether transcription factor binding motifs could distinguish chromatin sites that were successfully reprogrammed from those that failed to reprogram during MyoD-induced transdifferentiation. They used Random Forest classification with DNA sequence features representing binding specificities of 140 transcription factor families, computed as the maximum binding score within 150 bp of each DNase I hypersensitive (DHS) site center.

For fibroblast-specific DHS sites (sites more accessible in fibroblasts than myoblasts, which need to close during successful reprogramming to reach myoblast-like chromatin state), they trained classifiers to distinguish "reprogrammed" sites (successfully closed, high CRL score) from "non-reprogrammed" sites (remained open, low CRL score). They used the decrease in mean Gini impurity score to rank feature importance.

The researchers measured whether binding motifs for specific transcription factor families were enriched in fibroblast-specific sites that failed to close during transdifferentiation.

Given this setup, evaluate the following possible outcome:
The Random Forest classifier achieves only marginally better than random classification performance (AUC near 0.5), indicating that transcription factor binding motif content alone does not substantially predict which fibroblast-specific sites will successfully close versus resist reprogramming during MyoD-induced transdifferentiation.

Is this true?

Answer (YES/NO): NO